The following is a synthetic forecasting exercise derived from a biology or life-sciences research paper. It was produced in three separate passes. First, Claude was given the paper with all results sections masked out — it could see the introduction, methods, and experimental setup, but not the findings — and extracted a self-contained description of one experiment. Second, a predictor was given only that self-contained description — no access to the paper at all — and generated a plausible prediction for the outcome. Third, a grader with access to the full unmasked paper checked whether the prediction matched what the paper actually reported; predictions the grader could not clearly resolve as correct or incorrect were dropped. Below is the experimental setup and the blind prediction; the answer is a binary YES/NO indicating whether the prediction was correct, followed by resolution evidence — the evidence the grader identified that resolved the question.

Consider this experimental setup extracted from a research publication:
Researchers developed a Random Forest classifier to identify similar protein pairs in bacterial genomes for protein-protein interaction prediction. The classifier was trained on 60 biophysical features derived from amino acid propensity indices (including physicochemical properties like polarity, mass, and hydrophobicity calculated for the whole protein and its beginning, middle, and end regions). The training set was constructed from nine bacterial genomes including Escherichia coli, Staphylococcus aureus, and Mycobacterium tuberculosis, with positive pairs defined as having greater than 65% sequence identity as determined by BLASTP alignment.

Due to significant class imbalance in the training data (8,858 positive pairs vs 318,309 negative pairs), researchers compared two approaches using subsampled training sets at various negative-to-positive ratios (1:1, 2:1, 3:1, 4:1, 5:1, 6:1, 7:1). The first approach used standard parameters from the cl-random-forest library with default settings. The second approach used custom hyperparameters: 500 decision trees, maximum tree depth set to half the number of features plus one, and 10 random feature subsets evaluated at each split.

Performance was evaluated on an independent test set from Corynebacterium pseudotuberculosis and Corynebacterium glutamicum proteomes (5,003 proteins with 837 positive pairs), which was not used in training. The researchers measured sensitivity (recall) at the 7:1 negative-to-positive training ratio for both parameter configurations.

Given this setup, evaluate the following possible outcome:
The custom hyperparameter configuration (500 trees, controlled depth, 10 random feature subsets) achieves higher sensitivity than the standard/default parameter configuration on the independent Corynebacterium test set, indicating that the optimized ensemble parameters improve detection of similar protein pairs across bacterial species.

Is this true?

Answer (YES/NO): YES